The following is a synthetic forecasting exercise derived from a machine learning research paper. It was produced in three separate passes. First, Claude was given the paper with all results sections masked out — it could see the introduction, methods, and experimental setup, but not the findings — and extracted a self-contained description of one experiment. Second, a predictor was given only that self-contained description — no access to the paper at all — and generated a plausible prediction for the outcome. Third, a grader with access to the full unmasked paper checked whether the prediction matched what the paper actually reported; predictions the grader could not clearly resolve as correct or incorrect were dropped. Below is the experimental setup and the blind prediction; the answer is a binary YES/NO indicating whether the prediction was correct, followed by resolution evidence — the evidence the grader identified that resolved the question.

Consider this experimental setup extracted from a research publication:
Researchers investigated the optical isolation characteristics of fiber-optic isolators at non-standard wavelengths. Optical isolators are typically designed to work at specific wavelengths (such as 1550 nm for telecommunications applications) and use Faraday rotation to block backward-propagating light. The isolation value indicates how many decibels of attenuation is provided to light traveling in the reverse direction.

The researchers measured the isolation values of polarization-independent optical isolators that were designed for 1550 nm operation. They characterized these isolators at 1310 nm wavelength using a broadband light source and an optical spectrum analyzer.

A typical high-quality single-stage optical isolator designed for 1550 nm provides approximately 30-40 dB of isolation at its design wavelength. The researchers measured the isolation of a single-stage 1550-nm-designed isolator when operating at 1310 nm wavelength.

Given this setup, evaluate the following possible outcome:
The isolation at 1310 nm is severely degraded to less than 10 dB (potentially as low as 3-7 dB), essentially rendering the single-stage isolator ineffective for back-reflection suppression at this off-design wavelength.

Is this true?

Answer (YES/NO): NO